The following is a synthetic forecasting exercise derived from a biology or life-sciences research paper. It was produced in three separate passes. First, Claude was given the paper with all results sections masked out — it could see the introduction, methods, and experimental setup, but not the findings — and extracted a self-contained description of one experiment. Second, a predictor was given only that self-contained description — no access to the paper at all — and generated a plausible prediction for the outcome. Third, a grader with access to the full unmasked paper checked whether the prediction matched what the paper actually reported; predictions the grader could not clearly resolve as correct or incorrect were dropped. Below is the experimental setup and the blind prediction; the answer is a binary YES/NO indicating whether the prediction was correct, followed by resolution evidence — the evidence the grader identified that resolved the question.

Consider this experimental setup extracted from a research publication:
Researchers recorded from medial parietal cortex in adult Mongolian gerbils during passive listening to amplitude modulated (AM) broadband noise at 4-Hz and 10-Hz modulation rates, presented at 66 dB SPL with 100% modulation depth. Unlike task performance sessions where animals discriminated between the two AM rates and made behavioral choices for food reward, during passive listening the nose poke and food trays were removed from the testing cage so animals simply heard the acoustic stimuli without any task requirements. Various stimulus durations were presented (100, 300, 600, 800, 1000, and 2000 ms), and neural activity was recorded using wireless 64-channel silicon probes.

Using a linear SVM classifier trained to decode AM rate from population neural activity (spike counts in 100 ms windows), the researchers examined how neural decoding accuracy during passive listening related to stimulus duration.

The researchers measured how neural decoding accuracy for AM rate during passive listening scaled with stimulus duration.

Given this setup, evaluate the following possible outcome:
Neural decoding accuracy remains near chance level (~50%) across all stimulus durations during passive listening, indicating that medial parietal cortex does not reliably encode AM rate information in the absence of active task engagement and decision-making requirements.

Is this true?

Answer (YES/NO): NO